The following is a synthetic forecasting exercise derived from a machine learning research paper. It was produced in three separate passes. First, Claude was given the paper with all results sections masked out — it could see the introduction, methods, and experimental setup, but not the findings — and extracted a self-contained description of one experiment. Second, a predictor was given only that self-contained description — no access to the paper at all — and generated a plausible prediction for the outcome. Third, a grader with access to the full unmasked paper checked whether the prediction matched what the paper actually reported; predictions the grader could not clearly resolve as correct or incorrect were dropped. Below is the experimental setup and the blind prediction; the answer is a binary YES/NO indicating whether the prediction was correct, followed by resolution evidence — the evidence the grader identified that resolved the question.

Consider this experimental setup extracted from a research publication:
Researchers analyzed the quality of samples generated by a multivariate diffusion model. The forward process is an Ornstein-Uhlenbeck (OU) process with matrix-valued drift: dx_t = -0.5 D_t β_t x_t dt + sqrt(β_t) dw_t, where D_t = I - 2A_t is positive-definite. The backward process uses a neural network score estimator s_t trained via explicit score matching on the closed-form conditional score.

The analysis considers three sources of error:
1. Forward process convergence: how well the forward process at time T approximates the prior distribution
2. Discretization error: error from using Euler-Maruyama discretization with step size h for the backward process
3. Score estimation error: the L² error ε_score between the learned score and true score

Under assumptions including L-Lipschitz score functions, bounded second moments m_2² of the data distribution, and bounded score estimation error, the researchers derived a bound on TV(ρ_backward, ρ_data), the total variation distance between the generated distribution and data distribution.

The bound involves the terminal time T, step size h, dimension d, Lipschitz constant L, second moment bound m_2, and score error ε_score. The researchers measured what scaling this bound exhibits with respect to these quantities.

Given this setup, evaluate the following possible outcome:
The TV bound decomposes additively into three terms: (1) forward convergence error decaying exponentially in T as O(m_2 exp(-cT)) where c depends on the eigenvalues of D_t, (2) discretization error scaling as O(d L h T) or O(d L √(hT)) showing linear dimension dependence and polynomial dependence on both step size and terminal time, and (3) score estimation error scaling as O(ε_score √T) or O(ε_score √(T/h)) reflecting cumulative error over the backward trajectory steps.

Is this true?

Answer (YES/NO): NO